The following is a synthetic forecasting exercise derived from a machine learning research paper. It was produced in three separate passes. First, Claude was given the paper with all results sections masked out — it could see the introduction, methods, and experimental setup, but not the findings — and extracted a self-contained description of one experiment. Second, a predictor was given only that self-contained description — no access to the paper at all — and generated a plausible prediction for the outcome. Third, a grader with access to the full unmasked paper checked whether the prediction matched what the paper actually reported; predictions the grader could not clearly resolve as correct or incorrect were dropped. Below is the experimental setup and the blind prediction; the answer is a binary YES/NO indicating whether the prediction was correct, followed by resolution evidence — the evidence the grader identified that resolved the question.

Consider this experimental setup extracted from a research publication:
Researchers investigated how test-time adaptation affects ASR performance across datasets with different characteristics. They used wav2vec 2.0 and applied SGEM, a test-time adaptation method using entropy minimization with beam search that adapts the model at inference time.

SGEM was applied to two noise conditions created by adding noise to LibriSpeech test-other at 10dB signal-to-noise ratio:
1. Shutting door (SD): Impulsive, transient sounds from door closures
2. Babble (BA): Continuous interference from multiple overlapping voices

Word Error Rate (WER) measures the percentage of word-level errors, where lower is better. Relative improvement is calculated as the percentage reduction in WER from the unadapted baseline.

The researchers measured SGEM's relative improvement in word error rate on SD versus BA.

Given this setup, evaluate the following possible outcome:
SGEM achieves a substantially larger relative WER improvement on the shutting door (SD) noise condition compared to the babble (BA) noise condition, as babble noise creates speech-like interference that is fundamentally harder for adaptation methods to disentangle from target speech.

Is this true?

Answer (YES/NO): YES